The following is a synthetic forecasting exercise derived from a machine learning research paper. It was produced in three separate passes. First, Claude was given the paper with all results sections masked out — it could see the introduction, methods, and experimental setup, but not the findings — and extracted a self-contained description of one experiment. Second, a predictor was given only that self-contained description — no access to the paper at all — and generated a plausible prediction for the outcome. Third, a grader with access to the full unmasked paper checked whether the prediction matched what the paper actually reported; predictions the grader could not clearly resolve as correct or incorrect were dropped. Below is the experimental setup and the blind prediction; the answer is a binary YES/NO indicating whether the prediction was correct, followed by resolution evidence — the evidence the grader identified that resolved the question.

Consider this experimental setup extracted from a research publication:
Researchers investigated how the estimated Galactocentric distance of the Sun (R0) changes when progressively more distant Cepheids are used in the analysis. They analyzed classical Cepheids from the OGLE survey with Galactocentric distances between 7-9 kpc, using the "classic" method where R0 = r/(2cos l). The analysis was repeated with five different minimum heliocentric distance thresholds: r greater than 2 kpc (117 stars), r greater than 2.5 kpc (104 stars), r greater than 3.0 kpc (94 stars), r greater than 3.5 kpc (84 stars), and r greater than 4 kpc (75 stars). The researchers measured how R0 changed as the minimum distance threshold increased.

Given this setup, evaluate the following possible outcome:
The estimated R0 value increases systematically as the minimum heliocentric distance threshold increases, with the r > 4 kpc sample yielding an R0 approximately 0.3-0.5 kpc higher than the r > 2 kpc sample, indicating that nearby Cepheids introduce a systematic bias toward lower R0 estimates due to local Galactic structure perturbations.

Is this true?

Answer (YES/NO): NO